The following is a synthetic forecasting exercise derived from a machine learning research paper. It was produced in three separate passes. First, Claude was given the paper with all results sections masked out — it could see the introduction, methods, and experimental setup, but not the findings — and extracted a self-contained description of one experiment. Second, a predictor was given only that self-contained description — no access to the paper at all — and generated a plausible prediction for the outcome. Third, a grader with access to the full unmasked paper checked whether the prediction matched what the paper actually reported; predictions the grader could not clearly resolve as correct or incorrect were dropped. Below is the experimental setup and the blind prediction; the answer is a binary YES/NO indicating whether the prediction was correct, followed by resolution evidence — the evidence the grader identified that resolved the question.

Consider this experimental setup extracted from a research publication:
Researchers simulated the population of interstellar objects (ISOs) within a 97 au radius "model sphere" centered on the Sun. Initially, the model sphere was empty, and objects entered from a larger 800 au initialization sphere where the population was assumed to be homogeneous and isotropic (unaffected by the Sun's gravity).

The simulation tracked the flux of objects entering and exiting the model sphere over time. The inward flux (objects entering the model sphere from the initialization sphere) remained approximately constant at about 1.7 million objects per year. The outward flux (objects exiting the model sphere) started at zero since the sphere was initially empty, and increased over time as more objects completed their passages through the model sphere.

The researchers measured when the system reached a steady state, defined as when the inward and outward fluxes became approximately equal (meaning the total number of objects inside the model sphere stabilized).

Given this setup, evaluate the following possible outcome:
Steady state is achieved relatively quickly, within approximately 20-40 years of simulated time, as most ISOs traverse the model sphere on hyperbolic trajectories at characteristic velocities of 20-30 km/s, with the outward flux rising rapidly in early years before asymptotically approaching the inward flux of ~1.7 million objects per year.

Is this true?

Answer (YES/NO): NO